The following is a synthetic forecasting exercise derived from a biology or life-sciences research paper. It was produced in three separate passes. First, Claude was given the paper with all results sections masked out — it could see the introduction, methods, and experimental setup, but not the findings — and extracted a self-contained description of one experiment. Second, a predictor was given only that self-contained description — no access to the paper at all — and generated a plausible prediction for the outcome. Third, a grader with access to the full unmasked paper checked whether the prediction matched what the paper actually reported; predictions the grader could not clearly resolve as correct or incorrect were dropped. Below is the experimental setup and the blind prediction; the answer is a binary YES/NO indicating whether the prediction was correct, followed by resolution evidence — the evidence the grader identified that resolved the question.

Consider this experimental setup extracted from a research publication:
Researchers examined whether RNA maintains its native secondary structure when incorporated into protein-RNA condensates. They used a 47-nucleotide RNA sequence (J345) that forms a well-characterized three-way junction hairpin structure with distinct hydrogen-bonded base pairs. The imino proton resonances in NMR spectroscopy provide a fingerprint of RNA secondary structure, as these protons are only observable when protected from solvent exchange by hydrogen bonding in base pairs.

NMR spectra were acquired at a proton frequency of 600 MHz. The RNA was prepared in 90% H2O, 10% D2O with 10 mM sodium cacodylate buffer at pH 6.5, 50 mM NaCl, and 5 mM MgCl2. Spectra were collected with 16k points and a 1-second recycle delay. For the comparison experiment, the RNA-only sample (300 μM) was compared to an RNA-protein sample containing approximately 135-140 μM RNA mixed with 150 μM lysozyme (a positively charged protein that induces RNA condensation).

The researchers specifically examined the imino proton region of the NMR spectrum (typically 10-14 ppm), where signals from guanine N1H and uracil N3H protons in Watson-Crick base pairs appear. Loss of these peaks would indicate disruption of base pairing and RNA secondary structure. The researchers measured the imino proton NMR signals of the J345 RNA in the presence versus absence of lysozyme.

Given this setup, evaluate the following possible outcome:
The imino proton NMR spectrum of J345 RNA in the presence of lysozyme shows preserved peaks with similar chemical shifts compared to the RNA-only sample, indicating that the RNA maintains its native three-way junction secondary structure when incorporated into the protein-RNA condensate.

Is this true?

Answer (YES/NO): NO